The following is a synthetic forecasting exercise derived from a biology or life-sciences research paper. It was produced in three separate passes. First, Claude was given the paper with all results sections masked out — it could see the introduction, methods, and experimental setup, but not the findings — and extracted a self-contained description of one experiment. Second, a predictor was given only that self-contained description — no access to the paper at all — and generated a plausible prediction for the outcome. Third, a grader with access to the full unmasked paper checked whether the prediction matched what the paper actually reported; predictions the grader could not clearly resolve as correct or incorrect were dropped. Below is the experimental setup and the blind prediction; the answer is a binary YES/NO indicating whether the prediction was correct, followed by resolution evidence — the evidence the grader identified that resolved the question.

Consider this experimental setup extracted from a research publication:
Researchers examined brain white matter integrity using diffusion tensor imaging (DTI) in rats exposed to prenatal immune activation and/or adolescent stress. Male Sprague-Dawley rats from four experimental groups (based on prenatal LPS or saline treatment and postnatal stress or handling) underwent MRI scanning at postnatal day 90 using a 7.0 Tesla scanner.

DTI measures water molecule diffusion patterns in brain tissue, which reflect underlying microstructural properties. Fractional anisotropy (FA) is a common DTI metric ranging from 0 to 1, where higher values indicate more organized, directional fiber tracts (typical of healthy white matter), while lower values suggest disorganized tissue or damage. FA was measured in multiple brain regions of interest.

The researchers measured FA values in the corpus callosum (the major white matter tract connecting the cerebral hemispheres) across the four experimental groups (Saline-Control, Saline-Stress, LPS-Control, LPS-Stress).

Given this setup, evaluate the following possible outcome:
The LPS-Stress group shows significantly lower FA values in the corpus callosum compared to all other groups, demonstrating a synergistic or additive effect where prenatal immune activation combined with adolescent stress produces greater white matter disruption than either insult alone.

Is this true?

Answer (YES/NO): NO